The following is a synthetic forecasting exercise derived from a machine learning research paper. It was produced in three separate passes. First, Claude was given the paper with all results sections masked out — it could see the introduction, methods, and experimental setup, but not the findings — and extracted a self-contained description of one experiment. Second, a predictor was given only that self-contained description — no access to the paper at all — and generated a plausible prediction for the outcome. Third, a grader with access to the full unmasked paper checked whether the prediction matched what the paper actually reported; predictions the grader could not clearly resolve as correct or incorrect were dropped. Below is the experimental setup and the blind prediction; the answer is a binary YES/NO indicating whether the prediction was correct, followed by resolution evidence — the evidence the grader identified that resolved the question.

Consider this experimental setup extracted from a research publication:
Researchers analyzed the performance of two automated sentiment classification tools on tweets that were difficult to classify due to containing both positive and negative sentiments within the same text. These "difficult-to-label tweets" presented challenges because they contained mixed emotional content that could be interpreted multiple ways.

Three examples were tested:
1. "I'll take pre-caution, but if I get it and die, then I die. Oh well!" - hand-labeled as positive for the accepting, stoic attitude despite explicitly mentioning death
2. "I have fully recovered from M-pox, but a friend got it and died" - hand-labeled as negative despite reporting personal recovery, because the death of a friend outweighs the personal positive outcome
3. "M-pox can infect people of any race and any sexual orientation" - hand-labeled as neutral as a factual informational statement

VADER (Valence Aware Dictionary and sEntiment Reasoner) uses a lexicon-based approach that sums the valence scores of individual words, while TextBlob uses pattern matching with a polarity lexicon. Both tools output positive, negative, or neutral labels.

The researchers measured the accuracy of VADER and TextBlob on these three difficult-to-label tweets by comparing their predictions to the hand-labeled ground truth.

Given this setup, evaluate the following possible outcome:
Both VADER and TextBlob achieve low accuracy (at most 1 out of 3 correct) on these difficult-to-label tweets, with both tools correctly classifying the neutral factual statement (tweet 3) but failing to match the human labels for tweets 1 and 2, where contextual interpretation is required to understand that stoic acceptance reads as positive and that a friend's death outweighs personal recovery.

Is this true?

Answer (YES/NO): NO